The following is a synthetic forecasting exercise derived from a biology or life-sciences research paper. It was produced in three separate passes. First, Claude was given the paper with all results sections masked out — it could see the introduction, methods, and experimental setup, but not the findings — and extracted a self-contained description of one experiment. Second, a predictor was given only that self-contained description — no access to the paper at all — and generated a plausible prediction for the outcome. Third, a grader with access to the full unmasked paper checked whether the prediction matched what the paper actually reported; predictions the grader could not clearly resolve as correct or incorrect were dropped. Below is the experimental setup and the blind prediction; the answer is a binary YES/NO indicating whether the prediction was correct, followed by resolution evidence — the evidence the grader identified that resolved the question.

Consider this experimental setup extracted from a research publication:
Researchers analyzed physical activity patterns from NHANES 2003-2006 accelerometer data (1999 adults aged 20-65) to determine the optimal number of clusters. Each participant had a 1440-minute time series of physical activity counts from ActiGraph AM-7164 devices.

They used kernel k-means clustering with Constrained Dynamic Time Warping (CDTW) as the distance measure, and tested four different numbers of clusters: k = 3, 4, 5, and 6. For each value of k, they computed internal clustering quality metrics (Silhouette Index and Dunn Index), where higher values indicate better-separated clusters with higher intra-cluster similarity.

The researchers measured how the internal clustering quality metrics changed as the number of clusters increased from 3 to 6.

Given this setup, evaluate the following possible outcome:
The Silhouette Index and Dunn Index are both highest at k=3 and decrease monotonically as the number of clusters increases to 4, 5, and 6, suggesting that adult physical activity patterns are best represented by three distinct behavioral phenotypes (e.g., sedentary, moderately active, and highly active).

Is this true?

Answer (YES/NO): NO